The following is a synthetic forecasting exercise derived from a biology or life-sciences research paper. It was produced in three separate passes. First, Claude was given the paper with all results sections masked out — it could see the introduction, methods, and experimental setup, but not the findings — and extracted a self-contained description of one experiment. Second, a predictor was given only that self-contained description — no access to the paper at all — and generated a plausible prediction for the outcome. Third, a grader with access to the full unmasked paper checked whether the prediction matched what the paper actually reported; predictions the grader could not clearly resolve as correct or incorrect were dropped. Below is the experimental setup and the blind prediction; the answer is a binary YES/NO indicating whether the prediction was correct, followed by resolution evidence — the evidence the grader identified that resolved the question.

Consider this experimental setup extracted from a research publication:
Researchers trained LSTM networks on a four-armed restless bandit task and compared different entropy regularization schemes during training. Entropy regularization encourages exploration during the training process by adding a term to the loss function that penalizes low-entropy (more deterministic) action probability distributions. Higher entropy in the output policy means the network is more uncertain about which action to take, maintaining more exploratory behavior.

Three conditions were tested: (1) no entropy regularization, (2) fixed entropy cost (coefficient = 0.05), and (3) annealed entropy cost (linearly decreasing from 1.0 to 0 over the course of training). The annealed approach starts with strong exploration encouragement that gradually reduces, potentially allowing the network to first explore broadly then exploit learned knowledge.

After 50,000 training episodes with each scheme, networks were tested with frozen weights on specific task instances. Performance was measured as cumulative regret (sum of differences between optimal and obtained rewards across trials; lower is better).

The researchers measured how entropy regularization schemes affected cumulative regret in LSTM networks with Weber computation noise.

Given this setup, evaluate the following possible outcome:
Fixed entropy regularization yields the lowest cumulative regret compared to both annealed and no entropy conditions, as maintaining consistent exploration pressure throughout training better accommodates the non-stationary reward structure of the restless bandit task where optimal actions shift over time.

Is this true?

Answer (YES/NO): NO